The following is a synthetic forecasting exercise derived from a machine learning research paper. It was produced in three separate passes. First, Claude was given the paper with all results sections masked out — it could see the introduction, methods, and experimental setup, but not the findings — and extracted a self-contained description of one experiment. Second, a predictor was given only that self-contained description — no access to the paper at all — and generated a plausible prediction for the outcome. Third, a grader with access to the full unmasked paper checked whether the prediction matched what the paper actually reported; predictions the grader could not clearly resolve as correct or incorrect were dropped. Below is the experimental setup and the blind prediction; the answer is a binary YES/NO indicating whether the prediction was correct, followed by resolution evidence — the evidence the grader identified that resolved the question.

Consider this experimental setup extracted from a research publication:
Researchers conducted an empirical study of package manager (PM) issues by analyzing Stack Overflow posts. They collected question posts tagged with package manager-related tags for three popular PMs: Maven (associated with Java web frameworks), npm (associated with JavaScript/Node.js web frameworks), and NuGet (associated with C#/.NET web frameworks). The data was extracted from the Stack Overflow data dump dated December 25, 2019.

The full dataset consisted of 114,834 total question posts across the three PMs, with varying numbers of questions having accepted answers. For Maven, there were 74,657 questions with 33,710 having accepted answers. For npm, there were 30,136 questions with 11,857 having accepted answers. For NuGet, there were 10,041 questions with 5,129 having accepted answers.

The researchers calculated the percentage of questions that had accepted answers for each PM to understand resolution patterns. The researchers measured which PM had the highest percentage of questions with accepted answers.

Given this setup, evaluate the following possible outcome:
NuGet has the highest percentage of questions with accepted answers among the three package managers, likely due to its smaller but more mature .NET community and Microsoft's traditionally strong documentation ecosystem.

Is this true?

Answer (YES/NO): YES